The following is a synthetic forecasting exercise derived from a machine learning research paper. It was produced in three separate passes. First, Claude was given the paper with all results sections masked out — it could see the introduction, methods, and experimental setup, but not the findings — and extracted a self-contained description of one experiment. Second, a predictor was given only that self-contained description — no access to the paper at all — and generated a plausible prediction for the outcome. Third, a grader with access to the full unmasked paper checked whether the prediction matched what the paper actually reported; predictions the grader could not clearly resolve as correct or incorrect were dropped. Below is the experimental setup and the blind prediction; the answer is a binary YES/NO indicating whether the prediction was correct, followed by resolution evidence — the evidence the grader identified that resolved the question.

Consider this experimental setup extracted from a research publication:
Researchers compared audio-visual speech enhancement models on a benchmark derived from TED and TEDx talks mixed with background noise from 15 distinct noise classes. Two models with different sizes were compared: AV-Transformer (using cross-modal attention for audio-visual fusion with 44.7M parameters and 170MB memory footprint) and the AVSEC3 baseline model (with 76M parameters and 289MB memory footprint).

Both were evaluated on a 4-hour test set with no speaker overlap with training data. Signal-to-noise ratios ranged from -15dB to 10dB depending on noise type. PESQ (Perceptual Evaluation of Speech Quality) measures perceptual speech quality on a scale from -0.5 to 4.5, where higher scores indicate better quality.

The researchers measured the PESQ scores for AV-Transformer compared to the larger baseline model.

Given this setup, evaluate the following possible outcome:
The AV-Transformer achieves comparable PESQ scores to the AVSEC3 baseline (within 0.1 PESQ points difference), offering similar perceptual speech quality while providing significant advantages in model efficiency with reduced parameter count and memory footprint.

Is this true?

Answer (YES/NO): NO